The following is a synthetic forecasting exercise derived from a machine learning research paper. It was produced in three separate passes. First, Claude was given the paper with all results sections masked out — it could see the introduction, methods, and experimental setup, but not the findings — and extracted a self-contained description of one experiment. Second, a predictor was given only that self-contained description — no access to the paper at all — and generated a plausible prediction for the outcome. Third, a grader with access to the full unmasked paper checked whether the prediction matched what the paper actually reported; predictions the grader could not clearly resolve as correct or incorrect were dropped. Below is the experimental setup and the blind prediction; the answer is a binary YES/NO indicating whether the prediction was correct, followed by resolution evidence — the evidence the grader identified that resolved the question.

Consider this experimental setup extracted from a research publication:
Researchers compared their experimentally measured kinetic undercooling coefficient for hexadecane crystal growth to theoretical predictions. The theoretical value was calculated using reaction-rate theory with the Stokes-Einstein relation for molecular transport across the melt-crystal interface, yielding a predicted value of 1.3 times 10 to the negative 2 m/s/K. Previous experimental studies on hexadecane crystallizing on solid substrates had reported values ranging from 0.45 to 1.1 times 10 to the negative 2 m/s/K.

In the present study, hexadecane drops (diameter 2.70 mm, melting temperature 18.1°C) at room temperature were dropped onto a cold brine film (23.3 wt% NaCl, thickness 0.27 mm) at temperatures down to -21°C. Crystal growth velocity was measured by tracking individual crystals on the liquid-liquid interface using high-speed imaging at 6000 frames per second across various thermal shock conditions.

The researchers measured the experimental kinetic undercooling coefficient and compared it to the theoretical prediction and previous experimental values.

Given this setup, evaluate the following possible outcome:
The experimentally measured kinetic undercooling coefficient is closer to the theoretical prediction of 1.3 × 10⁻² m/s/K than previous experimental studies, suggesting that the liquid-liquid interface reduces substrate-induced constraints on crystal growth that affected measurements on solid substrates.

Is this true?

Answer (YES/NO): NO